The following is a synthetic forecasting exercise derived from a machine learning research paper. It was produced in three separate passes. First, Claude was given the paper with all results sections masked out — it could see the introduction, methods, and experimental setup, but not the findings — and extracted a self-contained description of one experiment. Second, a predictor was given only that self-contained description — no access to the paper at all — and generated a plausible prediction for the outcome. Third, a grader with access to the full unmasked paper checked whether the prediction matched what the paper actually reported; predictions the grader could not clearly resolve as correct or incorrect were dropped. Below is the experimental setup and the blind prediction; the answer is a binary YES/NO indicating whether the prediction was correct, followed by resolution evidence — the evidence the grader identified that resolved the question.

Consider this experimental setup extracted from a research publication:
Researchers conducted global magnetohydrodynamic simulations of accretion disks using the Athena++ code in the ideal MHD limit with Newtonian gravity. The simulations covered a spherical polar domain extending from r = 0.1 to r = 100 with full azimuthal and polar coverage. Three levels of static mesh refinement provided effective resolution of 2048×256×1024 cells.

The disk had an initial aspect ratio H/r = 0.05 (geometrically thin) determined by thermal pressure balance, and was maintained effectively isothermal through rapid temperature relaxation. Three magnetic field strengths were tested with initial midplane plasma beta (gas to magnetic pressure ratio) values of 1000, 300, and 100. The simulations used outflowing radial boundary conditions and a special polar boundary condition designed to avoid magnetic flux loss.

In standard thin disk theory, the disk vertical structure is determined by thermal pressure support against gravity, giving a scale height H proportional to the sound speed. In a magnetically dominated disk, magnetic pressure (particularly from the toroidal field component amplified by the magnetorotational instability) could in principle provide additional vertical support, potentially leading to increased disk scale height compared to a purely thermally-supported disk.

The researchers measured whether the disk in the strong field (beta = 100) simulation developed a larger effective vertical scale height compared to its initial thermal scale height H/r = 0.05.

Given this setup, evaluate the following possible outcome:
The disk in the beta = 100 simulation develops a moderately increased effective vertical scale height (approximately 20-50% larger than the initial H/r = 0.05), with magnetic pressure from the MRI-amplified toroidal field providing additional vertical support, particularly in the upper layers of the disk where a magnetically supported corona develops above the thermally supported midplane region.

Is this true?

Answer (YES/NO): NO